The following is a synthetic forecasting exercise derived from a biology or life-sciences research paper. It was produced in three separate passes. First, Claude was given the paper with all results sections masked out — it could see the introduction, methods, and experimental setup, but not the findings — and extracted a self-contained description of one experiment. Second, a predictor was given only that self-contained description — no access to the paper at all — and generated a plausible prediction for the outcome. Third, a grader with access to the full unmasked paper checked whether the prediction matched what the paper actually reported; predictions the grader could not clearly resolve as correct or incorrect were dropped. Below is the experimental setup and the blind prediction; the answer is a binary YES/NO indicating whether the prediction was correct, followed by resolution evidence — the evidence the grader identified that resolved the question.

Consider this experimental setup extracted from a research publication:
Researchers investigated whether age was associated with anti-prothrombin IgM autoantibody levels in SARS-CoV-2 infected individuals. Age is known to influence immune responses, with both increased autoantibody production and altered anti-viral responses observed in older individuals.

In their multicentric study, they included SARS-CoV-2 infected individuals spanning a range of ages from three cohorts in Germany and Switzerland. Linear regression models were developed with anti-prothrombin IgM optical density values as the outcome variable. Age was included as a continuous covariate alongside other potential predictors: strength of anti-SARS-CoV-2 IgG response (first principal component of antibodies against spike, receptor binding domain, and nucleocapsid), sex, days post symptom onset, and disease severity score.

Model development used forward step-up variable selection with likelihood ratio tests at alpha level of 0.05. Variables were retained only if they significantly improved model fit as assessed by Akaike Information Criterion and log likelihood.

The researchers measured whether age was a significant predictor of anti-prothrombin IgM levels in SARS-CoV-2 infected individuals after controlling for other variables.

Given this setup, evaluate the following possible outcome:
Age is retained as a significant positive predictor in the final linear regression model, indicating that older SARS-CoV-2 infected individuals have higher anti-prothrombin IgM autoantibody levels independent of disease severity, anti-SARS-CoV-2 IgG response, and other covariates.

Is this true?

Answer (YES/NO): NO